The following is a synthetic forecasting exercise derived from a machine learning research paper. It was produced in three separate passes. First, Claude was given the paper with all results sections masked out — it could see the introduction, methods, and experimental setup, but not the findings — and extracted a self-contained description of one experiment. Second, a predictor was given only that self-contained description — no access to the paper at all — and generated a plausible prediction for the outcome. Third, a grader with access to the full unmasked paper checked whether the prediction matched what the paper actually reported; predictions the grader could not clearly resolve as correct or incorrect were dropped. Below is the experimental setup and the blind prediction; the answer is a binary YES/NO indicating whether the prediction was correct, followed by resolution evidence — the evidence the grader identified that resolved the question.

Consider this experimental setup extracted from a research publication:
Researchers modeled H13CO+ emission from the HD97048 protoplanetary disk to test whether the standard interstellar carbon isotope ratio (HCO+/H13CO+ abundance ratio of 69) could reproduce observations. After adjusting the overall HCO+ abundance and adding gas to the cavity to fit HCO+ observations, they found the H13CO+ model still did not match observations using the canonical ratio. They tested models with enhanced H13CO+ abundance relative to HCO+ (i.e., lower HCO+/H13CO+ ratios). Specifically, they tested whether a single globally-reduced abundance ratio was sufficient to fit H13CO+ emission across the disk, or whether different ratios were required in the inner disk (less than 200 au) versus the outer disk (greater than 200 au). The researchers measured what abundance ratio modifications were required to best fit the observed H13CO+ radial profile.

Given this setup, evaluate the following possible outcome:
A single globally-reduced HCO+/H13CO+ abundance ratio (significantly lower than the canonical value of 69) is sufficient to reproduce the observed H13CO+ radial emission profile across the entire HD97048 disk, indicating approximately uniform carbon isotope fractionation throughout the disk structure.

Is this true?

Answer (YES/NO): NO